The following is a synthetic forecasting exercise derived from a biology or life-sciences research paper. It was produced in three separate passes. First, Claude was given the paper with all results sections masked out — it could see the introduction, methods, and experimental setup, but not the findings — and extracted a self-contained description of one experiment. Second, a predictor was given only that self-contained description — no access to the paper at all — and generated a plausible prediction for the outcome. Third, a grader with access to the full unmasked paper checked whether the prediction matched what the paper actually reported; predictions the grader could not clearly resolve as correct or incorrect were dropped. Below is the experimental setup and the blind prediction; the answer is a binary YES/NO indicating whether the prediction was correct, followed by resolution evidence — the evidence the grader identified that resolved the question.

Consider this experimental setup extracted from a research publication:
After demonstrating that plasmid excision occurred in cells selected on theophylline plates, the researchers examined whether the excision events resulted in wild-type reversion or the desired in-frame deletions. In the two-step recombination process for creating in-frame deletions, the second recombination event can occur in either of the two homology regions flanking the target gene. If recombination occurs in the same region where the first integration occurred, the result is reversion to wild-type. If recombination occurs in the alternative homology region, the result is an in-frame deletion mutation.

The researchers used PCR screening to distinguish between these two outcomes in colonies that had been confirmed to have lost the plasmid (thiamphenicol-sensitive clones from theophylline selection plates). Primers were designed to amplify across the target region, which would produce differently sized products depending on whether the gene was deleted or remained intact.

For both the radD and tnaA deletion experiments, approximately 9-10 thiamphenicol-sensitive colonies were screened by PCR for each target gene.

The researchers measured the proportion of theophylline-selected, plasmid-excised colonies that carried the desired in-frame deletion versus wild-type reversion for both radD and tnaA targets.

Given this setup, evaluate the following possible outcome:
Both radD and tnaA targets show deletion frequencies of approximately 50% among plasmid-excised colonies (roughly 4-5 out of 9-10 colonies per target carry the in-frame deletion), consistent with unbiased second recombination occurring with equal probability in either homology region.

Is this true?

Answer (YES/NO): YES